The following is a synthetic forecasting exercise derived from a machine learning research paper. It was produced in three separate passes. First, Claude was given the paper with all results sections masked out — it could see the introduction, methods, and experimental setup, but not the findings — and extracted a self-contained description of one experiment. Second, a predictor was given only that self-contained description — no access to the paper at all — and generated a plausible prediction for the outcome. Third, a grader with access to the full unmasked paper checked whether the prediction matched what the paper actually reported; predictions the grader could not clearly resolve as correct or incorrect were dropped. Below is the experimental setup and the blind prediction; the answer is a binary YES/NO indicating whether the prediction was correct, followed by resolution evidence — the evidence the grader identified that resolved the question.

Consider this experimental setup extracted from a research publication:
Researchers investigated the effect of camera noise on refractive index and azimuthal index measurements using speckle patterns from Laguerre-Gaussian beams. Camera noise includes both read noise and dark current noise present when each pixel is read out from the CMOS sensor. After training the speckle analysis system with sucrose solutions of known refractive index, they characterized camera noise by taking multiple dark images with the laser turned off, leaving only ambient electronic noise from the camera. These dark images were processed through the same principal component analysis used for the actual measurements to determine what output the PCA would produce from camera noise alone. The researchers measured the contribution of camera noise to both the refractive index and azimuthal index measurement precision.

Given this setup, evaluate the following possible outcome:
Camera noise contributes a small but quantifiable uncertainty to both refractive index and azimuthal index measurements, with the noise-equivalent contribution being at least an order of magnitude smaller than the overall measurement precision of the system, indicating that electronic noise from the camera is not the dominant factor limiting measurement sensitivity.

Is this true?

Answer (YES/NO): YES